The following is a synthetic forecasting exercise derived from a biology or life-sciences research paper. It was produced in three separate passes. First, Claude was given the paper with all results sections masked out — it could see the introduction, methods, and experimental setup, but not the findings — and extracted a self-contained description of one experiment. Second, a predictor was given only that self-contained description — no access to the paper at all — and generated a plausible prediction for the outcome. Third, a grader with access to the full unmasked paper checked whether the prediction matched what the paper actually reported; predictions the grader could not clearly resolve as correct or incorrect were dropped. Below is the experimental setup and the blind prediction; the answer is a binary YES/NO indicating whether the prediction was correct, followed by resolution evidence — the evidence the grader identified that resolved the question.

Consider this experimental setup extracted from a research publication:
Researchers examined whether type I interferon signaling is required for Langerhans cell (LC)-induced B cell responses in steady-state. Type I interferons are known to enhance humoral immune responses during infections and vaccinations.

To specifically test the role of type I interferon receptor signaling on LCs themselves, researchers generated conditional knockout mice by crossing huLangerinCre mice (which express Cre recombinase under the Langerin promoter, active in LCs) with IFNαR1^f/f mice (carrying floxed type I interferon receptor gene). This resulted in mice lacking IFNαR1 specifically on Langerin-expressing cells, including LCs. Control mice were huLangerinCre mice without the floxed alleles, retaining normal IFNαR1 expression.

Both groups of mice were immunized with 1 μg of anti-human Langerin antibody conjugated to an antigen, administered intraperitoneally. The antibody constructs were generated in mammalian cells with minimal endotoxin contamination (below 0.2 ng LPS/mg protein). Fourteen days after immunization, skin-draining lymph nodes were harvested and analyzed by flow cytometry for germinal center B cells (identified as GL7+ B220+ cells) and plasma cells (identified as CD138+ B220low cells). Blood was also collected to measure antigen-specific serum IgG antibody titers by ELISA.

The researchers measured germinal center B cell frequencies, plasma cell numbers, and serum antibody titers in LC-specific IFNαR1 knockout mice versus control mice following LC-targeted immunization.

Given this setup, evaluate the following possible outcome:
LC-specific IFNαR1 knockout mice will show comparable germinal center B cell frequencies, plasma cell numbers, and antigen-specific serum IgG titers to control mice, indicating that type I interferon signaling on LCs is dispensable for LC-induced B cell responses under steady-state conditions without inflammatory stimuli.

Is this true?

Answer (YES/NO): YES